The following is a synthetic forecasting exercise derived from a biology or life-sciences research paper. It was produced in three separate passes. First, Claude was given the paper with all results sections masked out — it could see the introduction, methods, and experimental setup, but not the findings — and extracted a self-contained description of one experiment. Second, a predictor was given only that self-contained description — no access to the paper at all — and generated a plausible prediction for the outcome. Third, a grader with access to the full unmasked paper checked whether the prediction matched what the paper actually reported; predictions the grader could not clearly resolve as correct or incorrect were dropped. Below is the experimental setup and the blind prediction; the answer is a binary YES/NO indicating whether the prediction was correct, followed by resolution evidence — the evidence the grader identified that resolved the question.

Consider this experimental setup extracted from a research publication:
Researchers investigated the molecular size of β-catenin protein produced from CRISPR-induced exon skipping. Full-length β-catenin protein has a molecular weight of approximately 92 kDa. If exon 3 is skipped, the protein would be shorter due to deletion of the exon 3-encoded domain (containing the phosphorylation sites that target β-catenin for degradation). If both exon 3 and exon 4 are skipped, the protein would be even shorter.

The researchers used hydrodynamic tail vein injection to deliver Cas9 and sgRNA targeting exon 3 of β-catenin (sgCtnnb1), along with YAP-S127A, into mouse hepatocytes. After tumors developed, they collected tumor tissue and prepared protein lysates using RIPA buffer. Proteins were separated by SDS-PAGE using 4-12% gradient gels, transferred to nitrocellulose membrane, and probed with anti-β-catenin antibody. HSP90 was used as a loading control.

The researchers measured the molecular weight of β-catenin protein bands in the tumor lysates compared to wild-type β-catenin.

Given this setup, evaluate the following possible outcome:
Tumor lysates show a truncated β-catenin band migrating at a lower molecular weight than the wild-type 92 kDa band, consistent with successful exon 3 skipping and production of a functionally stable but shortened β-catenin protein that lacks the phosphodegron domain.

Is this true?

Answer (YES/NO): NO